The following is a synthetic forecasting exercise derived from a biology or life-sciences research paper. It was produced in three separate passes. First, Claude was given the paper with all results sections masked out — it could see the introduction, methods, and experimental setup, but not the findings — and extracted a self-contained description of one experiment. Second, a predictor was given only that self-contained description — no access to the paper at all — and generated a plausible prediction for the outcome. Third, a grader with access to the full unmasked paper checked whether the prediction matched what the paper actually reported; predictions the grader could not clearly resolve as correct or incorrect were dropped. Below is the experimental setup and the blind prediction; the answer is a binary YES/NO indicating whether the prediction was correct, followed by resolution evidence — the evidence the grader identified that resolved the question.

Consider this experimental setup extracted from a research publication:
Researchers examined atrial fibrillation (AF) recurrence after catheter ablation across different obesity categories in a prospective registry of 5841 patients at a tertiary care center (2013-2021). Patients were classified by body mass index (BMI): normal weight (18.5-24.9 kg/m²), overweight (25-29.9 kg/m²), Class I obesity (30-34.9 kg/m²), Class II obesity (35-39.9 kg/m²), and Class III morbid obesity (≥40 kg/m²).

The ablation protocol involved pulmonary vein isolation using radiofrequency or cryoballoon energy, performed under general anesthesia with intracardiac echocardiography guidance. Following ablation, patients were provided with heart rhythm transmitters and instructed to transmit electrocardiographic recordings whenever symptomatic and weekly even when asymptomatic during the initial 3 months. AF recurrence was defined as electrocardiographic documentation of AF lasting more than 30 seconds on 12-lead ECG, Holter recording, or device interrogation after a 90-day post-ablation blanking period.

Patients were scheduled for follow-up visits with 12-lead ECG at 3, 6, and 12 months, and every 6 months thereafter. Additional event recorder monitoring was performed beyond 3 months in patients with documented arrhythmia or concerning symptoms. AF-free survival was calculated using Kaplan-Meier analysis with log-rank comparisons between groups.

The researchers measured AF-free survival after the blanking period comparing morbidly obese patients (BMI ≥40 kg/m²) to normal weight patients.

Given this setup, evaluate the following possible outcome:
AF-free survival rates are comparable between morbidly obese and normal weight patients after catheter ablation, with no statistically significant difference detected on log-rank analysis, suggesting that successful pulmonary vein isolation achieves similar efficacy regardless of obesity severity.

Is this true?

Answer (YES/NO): NO